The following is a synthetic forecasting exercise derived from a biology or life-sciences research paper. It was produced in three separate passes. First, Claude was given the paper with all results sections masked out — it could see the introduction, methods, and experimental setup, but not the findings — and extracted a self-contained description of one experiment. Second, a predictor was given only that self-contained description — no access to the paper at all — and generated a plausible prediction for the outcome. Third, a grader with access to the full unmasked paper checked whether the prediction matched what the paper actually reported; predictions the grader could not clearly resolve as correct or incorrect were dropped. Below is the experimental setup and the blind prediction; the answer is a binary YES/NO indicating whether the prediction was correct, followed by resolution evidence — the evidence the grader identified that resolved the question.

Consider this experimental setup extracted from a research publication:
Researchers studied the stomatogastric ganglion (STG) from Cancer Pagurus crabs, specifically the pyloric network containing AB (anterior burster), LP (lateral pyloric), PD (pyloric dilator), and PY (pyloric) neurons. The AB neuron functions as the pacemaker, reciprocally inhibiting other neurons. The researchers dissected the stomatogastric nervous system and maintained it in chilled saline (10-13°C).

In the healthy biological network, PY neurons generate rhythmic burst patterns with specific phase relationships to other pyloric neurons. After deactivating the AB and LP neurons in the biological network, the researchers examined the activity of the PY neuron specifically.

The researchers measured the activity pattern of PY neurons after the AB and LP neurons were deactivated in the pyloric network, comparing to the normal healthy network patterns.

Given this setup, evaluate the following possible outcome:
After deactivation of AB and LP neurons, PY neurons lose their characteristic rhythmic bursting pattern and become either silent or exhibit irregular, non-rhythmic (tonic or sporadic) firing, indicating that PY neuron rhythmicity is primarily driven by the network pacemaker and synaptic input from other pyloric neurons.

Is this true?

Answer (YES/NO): NO